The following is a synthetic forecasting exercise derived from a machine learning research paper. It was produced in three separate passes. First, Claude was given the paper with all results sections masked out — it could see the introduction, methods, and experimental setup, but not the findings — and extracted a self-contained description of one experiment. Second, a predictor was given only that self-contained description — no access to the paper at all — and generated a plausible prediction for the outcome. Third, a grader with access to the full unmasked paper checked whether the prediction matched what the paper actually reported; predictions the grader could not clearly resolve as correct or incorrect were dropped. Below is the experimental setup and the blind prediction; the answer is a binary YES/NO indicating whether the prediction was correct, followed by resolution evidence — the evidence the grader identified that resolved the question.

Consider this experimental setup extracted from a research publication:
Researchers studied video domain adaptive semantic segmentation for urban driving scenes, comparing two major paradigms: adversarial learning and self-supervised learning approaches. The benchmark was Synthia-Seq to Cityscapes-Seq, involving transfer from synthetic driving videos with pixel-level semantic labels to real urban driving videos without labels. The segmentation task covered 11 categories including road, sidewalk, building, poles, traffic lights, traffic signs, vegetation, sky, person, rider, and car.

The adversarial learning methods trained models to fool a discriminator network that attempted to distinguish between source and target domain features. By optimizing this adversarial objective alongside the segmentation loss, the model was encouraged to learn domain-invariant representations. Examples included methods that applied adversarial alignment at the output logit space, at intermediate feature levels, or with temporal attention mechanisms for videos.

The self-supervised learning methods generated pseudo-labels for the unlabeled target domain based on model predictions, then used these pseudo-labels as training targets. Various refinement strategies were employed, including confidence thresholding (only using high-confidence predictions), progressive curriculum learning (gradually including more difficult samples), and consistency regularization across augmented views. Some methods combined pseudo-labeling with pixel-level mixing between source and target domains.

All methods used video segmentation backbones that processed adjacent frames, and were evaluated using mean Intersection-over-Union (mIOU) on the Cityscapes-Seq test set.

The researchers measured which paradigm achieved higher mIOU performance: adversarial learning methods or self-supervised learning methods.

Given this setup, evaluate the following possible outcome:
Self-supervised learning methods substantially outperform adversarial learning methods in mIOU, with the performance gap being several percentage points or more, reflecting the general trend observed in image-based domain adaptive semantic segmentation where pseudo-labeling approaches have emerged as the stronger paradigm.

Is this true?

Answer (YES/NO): YES